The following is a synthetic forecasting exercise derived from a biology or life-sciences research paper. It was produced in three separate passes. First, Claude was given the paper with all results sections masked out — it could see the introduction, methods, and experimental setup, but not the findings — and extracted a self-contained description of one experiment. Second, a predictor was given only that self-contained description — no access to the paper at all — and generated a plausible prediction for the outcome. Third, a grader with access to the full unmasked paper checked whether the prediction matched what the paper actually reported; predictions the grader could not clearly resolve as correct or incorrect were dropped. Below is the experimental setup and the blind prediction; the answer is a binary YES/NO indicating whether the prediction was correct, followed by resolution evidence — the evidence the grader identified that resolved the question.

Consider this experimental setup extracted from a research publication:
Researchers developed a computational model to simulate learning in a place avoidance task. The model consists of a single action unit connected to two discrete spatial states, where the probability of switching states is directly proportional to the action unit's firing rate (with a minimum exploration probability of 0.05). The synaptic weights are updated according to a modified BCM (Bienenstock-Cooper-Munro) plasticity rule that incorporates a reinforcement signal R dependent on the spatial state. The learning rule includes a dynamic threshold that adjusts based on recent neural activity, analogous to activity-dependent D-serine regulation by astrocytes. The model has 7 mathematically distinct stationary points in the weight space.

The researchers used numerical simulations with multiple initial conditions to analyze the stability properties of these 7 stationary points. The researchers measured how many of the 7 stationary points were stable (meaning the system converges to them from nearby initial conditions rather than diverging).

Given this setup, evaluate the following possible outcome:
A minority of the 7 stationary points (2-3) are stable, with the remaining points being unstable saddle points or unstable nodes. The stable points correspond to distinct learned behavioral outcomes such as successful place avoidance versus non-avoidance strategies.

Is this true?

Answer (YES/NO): NO